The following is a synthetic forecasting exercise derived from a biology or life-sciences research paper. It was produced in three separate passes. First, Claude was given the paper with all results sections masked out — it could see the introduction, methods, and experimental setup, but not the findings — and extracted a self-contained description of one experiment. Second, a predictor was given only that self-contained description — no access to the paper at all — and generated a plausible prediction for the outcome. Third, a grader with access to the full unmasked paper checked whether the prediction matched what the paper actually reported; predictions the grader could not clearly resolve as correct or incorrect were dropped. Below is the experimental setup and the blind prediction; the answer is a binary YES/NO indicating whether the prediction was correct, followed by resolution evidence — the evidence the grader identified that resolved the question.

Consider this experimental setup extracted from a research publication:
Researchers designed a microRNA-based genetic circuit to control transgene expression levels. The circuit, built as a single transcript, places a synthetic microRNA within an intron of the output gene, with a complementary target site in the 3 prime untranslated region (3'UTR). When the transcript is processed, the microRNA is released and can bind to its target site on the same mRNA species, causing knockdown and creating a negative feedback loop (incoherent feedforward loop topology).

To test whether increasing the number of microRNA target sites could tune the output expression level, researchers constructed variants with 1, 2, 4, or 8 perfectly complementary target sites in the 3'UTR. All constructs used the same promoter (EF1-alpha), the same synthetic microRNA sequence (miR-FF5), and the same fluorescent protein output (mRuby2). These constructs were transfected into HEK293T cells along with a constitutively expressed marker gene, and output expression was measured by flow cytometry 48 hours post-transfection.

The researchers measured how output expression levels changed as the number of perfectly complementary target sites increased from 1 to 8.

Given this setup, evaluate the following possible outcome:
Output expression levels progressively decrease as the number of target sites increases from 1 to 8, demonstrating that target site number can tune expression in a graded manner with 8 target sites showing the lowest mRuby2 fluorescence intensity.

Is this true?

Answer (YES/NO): NO